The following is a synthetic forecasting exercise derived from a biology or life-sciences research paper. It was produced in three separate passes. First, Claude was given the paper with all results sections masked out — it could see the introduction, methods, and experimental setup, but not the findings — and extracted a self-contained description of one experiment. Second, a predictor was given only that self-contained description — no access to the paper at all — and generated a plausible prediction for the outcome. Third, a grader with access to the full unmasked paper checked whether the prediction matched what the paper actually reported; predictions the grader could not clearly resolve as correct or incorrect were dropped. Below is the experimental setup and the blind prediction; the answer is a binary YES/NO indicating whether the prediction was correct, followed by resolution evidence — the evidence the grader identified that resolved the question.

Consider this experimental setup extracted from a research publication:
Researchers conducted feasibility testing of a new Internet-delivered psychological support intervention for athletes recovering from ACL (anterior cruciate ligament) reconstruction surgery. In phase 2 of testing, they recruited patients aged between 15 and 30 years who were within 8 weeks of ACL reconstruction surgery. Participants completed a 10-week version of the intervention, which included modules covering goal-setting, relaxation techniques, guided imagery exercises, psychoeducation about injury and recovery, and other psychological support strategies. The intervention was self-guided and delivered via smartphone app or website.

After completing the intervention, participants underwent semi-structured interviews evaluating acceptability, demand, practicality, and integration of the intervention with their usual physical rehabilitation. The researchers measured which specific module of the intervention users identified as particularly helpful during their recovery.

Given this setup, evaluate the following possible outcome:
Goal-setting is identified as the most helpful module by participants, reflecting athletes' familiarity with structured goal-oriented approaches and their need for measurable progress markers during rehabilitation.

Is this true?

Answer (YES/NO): YES